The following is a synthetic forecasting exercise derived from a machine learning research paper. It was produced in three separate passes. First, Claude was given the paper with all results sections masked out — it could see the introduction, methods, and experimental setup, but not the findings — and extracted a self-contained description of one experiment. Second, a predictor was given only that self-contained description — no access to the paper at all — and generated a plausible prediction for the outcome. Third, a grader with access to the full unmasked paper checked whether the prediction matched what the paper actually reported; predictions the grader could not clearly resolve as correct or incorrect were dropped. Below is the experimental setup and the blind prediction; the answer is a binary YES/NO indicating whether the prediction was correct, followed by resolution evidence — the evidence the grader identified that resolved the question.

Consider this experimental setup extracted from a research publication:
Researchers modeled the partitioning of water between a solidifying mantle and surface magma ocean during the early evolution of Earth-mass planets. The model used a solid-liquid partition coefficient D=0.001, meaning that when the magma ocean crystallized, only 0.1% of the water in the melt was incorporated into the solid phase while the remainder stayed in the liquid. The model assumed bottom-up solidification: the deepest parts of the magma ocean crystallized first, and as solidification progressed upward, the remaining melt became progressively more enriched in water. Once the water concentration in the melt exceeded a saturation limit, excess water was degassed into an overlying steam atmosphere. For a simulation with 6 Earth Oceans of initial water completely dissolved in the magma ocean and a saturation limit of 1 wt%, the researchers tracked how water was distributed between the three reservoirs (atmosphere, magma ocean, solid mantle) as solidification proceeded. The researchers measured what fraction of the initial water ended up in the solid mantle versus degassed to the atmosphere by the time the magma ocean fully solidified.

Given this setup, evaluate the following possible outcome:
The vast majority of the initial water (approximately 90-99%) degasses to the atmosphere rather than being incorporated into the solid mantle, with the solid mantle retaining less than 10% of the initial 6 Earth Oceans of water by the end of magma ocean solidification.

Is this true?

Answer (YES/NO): YES